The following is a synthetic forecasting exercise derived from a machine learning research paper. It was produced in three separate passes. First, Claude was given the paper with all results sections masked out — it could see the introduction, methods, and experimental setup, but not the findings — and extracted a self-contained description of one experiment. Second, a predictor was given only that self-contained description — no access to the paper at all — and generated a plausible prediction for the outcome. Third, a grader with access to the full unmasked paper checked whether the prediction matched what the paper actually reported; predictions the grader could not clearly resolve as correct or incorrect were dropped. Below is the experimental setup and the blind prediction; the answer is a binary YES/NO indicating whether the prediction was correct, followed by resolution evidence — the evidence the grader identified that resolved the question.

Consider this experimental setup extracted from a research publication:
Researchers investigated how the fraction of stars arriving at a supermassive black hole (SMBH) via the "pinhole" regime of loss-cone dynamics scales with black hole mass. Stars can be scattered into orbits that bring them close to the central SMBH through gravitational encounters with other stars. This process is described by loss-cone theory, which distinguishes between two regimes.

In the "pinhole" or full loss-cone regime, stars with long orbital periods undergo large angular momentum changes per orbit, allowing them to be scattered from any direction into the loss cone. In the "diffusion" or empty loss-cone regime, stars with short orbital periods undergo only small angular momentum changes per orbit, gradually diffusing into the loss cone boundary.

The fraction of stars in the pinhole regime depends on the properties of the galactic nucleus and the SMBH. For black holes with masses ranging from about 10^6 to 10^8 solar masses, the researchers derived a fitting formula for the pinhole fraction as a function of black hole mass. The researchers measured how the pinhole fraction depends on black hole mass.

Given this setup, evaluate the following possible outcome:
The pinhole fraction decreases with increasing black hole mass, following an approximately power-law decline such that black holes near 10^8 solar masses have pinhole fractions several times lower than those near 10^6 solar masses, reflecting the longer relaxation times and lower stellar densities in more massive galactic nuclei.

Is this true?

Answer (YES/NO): YES